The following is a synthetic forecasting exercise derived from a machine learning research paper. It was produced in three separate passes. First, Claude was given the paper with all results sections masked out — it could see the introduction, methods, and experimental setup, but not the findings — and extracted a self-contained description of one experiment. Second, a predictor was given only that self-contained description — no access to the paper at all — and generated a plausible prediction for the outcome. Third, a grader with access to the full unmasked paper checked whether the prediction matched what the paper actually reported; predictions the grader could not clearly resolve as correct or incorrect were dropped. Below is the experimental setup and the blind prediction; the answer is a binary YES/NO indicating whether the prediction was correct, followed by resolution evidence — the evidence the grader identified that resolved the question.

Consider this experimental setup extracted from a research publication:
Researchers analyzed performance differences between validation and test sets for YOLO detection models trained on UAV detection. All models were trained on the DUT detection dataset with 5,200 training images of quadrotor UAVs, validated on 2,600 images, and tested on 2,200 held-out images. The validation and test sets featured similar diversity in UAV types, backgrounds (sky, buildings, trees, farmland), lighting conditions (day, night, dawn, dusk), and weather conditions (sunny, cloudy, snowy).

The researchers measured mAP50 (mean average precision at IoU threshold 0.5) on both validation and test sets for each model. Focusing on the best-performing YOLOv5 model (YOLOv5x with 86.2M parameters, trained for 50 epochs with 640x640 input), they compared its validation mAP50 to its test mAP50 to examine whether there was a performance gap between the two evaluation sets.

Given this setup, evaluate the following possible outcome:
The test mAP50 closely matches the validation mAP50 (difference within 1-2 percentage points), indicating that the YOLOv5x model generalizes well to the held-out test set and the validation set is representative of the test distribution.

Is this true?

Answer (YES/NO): NO